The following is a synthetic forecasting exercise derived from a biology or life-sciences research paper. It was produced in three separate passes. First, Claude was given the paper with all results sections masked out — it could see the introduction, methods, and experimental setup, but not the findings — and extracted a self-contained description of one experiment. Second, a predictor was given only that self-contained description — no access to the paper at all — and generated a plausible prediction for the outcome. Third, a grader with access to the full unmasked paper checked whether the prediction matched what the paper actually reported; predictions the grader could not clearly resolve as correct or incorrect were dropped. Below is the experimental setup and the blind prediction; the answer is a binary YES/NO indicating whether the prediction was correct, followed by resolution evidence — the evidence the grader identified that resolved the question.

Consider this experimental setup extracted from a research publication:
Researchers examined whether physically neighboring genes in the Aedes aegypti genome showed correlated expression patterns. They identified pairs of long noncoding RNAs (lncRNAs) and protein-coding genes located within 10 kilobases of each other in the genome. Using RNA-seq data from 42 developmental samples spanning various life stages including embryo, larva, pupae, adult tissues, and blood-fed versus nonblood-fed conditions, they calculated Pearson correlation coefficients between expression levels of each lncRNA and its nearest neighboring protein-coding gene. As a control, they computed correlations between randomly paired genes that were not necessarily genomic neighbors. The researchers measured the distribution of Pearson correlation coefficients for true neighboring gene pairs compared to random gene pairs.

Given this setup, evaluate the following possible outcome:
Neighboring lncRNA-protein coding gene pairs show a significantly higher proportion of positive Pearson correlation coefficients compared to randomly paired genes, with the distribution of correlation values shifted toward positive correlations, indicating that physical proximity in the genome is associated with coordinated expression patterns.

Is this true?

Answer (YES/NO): NO